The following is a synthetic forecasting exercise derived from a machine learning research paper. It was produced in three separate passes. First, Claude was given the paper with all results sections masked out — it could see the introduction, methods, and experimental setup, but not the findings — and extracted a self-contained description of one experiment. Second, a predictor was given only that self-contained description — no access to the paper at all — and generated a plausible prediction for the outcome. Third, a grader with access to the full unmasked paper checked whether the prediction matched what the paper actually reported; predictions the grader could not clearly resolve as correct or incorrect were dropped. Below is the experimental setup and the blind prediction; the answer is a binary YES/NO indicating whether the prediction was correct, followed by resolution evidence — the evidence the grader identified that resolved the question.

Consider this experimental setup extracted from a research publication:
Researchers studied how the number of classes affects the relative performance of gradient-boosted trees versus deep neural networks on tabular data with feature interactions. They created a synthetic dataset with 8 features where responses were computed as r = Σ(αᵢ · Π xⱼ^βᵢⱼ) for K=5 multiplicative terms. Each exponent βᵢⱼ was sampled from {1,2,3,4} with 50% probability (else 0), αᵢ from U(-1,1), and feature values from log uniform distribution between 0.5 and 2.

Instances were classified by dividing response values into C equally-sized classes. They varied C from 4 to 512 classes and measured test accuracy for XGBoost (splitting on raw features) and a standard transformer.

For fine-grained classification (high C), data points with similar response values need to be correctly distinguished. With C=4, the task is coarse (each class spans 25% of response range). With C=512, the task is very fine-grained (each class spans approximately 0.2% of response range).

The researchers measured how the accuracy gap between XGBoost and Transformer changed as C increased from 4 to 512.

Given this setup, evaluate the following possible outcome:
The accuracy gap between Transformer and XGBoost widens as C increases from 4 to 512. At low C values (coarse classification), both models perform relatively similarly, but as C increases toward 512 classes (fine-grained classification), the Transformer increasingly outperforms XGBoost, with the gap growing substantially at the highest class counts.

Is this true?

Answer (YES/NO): YES